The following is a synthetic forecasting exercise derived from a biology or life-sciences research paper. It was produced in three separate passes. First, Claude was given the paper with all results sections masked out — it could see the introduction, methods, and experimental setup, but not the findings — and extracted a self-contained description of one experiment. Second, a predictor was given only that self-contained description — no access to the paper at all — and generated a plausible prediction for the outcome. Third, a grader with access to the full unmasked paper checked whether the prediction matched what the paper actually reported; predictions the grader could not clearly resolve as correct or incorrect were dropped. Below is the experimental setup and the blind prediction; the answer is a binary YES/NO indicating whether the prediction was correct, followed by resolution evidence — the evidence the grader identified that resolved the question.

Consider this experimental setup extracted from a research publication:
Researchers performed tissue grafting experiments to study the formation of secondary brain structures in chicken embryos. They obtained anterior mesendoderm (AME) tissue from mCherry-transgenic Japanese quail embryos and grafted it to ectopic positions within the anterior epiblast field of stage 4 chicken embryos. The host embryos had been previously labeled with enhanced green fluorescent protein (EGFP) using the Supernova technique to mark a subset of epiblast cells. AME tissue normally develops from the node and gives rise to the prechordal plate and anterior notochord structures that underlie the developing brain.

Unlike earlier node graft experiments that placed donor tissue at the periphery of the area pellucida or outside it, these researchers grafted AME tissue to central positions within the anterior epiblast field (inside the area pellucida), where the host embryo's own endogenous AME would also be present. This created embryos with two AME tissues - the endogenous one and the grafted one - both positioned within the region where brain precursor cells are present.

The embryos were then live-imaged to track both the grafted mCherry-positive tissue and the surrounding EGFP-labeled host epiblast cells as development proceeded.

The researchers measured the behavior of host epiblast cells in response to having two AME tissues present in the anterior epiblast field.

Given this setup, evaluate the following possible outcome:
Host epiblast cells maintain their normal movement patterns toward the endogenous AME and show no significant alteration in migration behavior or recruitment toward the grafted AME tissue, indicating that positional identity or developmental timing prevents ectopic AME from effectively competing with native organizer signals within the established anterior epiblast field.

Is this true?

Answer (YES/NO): NO